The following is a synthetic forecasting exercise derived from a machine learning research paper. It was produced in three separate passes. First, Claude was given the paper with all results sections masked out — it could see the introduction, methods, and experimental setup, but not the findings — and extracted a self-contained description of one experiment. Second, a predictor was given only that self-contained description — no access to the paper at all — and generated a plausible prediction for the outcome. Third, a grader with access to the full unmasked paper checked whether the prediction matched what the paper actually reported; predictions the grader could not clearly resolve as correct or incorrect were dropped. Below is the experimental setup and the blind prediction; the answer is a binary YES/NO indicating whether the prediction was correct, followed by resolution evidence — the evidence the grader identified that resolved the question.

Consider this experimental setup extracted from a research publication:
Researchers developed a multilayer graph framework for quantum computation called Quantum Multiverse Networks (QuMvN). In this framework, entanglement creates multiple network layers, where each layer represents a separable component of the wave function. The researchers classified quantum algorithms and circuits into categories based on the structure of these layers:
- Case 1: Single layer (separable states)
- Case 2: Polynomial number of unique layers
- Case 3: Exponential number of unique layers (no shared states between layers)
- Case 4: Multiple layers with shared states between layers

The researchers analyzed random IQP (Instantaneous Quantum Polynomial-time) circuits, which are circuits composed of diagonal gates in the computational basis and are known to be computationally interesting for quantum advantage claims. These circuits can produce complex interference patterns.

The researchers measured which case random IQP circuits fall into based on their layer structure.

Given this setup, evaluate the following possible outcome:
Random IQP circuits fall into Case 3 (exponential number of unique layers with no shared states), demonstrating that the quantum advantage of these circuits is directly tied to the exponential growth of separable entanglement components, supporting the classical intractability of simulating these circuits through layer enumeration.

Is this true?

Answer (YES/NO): NO